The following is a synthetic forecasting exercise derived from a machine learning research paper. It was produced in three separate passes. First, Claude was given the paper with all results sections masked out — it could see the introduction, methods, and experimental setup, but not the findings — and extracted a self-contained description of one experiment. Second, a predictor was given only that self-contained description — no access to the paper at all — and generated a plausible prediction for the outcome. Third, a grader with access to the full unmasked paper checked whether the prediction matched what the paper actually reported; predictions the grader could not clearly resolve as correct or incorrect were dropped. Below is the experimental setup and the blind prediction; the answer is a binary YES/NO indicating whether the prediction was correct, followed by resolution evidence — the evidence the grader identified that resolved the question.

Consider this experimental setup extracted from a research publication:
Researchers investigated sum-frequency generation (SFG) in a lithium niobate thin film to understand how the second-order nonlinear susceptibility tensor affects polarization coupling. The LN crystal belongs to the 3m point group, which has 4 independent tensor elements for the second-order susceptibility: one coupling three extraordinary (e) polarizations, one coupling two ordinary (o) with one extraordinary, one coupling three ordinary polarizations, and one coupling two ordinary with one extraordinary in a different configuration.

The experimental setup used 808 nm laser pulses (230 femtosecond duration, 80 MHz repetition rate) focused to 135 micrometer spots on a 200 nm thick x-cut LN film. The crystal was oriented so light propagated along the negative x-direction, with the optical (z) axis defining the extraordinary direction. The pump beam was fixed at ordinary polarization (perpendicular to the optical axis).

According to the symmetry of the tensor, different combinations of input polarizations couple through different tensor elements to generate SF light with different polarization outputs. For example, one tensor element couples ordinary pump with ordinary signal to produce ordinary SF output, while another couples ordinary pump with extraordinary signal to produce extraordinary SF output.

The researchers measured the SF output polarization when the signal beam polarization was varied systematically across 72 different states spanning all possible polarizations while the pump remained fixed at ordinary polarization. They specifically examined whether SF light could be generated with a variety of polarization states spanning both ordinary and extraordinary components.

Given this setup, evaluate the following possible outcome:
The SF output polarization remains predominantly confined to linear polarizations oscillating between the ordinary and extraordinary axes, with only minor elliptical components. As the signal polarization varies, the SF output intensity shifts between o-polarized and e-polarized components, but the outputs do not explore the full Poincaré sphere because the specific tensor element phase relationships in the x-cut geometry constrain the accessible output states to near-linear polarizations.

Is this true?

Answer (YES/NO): NO